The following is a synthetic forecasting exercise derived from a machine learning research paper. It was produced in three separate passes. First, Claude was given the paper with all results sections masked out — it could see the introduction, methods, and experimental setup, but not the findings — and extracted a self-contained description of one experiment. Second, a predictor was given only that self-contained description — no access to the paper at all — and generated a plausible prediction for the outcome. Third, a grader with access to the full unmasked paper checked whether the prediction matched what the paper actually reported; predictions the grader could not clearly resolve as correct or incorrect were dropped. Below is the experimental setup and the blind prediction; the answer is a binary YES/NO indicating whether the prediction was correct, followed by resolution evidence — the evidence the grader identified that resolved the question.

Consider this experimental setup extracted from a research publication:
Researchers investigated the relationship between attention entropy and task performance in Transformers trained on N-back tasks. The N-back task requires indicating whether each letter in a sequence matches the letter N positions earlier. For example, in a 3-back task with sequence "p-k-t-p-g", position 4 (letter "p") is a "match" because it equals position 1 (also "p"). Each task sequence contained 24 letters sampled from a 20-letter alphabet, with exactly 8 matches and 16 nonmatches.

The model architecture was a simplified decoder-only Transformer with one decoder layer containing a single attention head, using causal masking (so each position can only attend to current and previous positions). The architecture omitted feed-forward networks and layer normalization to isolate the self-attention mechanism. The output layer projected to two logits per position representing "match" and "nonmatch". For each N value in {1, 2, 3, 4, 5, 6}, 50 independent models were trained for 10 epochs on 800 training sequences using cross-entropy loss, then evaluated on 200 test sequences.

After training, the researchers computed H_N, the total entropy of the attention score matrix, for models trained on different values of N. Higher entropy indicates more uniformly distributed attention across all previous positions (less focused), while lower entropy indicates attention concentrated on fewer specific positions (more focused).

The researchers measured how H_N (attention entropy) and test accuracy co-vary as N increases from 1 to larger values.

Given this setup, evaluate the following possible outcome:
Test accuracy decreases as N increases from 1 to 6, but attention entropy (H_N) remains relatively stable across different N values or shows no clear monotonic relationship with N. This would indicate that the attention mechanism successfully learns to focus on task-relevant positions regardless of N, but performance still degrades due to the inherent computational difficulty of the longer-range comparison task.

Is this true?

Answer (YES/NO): NO